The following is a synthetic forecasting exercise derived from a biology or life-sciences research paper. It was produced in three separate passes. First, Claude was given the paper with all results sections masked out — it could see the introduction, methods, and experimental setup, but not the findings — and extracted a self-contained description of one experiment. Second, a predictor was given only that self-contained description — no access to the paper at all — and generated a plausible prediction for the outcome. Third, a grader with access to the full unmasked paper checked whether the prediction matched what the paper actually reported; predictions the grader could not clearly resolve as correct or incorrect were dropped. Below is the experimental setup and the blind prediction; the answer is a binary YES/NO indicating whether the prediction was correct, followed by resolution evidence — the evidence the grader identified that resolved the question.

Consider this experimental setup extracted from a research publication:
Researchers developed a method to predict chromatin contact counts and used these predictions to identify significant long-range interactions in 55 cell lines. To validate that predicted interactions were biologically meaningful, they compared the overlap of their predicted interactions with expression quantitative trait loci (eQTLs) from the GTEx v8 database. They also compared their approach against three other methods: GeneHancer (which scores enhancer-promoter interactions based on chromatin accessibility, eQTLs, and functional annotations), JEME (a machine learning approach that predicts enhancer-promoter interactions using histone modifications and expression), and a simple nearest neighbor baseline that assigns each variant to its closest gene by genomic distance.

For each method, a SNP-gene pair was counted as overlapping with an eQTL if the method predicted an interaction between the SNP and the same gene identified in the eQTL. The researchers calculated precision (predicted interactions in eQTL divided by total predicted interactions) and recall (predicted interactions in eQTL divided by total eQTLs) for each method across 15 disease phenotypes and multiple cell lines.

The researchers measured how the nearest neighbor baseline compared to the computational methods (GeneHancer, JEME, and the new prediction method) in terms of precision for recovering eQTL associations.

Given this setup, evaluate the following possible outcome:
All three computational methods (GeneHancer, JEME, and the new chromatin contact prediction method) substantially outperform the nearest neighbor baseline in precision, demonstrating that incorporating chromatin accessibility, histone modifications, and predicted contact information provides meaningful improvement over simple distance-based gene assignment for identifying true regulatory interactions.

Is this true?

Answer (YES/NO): YES